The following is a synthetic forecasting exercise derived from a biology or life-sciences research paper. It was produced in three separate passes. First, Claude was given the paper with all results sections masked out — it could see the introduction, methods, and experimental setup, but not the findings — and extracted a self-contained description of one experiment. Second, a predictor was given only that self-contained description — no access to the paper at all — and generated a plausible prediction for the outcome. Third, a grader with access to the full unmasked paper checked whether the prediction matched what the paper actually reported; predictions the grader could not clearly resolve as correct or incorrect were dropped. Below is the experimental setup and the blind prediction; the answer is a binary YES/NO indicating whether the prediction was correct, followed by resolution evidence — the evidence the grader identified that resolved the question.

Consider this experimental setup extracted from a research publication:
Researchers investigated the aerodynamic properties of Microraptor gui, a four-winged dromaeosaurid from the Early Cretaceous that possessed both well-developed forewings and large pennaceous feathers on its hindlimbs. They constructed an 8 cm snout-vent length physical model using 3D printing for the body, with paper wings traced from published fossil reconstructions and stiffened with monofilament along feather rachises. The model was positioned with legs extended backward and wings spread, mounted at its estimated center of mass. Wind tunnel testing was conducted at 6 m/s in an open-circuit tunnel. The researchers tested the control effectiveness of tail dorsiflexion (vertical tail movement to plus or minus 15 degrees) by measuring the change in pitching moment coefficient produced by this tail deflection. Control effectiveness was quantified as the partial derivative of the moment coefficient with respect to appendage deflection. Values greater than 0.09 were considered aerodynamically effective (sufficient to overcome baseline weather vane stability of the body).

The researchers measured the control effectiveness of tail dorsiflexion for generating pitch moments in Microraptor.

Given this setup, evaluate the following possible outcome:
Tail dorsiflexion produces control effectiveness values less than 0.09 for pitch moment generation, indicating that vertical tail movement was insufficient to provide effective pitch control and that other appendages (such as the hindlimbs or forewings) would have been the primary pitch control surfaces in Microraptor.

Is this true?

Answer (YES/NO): NO